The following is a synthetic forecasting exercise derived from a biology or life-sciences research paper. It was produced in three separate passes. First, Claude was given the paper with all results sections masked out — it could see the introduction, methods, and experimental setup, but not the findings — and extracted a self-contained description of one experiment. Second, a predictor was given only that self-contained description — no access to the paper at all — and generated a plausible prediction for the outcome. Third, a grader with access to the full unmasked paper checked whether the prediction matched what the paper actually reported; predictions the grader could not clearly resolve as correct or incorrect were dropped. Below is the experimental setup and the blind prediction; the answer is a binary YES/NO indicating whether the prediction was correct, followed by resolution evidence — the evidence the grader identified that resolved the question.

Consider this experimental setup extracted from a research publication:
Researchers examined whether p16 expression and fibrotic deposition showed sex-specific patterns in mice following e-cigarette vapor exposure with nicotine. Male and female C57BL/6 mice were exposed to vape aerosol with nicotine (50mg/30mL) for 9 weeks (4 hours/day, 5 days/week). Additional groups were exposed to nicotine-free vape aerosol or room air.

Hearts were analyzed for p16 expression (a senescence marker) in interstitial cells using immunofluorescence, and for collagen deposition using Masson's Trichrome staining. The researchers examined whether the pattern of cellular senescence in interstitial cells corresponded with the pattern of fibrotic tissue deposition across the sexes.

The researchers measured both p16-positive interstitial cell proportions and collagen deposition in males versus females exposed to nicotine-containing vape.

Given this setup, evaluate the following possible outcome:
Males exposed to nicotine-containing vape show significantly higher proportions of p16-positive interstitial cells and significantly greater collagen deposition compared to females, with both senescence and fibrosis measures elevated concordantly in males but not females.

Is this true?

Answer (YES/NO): NO